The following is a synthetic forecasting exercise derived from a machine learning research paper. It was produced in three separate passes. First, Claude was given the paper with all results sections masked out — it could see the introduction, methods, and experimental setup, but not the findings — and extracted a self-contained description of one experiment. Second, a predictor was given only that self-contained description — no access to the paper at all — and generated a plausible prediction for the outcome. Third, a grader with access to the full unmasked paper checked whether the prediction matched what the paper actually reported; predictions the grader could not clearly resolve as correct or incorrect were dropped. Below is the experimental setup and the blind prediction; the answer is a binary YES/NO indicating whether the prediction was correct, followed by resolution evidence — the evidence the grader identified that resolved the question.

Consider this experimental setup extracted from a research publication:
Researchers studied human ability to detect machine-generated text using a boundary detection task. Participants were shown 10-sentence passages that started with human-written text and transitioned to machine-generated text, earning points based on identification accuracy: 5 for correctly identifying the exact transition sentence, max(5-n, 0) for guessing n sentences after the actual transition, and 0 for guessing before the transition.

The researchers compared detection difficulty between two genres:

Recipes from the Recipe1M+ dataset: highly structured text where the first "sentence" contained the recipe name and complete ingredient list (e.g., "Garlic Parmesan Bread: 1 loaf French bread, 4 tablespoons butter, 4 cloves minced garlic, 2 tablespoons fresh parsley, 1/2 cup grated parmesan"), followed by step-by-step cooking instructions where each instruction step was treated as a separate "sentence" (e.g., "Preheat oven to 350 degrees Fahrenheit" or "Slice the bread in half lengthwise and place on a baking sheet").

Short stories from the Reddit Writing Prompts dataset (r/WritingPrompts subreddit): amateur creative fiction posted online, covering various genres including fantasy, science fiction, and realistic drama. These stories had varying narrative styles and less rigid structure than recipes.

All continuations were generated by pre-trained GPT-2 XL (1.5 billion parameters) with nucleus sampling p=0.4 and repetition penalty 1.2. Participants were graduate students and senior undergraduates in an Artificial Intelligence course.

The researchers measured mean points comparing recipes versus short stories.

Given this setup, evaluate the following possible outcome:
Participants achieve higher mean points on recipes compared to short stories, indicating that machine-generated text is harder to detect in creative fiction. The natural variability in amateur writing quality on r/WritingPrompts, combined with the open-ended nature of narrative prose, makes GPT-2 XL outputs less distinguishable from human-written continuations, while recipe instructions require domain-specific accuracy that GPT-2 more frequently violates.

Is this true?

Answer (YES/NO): YES